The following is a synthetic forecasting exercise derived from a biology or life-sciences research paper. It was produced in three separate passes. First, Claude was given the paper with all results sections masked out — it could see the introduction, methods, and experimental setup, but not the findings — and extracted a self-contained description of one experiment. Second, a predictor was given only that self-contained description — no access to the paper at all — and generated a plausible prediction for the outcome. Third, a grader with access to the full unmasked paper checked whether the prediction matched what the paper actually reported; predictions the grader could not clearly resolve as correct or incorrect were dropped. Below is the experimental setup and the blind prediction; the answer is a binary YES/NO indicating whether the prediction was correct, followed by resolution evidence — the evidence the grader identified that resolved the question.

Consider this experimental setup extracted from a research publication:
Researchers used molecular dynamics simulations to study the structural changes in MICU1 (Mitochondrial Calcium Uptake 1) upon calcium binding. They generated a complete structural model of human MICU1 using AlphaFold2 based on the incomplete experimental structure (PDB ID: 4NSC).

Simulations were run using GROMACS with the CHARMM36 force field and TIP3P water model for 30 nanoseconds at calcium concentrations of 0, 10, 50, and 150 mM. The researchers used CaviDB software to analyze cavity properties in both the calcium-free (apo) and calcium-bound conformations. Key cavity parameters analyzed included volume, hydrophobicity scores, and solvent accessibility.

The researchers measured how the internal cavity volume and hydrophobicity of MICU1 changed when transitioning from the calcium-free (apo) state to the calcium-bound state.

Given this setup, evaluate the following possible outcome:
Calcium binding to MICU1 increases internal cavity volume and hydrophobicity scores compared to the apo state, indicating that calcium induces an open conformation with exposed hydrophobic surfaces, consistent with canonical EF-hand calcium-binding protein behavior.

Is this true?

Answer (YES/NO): NO